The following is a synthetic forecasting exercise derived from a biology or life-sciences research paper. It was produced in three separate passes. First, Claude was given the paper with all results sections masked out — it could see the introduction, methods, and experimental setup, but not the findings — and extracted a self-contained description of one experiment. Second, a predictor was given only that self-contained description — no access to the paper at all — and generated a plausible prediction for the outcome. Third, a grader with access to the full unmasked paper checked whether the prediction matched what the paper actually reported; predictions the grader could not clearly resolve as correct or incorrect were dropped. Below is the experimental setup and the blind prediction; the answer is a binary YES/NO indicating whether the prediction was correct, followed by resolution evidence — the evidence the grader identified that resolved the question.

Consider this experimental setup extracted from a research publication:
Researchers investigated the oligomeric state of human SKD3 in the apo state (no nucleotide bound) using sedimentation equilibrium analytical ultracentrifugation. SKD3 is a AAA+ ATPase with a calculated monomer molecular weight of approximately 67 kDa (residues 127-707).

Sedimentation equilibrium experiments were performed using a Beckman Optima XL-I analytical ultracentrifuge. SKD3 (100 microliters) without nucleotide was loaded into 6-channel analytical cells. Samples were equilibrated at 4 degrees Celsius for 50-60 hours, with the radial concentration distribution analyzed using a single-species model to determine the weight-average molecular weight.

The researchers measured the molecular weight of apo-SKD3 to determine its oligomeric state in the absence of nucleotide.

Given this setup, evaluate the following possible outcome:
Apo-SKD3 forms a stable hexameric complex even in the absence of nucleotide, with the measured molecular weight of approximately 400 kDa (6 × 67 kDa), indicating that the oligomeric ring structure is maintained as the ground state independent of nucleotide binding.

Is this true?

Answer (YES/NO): NO